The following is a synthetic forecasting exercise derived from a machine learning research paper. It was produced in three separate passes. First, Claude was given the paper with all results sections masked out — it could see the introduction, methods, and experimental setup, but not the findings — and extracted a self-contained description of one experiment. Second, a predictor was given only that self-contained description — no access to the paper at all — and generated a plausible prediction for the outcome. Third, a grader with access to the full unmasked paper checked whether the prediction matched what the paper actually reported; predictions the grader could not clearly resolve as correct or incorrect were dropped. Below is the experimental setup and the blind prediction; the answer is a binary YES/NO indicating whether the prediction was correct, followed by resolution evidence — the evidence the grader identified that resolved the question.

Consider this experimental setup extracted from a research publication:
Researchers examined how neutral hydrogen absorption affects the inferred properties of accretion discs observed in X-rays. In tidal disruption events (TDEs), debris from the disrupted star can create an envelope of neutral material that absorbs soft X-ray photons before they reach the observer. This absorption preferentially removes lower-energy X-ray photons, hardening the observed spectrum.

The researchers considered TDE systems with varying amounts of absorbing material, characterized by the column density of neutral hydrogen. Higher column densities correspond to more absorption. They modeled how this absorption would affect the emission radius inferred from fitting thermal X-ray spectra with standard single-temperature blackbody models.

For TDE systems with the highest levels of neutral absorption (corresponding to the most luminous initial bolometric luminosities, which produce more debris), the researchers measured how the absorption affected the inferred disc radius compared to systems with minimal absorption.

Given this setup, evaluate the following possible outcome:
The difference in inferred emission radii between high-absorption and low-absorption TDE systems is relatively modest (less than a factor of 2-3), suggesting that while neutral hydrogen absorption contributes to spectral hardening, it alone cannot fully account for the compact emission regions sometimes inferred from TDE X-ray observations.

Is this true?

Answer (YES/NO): NO